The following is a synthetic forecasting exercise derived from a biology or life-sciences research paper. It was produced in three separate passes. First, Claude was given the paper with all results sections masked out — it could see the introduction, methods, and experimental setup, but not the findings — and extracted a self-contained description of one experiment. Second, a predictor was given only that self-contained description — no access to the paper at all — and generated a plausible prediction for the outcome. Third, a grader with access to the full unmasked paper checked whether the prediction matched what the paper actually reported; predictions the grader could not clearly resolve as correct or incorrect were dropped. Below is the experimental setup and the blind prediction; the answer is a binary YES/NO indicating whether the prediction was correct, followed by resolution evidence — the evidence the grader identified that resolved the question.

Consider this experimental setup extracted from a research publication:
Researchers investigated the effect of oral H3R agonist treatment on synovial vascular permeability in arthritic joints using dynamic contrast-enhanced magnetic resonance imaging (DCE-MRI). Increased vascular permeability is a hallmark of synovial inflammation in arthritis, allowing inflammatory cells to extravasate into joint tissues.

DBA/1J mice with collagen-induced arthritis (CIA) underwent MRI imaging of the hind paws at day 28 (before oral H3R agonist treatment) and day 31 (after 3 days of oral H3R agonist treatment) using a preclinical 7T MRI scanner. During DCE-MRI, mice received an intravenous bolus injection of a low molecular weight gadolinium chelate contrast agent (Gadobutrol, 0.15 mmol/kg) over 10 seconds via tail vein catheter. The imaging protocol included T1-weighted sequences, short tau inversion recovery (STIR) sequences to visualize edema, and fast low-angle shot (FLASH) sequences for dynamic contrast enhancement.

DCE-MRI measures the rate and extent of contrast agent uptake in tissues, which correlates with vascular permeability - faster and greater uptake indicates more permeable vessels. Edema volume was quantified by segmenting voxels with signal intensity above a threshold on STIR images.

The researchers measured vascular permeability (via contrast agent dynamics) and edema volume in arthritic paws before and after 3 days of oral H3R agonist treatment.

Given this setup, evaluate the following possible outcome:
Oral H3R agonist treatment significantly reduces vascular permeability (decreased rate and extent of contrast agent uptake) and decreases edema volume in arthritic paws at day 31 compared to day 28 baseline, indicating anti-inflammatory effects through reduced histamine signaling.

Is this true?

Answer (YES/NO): NO